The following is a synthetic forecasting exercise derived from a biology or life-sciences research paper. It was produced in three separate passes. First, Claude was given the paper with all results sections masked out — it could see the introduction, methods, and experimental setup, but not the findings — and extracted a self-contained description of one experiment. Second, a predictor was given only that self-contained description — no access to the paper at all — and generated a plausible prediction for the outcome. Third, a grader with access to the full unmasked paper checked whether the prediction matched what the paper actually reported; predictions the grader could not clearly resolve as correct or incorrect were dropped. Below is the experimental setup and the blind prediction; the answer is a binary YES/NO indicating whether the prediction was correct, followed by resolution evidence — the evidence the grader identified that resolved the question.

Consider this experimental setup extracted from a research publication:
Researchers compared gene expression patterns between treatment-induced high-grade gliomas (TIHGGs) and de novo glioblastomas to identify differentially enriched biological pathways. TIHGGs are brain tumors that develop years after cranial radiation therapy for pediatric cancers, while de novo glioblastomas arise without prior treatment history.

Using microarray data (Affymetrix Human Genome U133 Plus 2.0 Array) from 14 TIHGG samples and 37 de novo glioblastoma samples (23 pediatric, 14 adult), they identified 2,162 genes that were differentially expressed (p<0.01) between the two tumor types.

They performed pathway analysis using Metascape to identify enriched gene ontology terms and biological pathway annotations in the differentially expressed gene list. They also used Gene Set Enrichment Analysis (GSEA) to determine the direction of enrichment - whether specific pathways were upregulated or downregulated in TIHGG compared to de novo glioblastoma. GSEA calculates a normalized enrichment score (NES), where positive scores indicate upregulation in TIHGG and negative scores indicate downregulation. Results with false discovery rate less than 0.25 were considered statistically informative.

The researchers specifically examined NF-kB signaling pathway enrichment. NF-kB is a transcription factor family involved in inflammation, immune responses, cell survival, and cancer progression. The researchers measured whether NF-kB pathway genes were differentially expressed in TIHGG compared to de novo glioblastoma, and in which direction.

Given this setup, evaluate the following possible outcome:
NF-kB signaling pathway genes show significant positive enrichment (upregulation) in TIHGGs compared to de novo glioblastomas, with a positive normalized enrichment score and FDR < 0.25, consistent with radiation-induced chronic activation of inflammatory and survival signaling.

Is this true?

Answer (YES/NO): NO